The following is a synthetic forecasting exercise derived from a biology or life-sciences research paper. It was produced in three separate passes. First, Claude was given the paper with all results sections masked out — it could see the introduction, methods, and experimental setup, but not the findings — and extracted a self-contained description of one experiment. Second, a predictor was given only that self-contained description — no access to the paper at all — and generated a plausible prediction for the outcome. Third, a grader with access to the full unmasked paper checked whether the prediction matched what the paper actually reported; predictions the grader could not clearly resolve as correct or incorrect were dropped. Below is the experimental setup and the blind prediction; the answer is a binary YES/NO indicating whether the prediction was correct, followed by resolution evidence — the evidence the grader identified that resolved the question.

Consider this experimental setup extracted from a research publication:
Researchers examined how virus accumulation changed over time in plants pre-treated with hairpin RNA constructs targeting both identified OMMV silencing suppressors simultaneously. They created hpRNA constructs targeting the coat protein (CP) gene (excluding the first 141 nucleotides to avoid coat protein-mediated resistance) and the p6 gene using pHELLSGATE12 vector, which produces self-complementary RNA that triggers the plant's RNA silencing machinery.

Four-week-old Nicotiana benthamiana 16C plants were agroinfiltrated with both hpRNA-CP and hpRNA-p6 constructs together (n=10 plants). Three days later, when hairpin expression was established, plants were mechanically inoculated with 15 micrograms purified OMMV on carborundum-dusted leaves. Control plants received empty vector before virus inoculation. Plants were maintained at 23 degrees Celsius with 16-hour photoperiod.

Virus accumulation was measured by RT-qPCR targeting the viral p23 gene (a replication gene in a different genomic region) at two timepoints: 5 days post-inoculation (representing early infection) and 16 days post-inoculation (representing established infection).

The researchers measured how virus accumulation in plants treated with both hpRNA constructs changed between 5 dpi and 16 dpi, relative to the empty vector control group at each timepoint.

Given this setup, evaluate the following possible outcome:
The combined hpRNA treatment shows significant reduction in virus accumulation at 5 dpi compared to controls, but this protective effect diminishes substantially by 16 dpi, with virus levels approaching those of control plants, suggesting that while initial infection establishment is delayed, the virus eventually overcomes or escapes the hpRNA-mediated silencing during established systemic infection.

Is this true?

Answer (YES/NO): NO